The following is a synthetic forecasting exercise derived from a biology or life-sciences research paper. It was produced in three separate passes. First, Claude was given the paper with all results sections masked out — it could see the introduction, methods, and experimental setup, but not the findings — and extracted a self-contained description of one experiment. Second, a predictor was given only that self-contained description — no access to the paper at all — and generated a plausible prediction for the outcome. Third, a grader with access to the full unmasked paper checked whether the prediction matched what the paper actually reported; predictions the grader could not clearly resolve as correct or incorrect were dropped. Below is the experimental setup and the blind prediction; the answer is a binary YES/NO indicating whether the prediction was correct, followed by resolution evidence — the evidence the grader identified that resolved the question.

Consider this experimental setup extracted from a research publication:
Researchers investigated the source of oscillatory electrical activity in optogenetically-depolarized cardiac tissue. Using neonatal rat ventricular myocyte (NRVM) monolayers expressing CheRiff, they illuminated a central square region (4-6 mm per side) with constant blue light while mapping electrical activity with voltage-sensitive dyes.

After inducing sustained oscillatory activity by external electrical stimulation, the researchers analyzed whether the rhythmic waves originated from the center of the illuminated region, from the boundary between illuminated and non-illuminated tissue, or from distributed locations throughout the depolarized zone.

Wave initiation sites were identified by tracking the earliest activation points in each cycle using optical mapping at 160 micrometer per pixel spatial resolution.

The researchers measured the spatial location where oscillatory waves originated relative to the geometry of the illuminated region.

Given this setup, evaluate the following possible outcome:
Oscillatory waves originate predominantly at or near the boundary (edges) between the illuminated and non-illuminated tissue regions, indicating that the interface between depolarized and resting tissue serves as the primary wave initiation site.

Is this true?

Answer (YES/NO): YES